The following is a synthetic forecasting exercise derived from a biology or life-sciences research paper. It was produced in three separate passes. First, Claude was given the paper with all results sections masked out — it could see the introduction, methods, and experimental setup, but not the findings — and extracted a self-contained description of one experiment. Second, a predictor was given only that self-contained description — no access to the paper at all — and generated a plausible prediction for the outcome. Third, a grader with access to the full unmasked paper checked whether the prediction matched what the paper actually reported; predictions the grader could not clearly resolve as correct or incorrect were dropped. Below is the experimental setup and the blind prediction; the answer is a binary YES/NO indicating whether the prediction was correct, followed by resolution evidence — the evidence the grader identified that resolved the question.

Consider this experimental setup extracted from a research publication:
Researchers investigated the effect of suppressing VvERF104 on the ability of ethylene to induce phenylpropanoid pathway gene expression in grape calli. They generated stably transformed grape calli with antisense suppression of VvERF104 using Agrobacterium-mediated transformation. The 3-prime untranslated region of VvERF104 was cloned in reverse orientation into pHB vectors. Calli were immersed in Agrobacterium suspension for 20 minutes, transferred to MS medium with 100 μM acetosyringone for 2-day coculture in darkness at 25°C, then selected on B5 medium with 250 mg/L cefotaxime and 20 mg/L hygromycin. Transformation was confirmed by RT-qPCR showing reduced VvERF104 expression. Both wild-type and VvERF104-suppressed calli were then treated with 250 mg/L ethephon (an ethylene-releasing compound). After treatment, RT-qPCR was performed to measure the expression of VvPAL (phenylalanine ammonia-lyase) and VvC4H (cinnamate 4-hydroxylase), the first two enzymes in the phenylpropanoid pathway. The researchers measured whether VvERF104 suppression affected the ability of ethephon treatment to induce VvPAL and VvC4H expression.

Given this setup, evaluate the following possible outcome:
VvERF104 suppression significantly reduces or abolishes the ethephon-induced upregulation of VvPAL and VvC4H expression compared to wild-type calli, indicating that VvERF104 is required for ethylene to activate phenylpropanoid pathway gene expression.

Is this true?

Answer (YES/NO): YES